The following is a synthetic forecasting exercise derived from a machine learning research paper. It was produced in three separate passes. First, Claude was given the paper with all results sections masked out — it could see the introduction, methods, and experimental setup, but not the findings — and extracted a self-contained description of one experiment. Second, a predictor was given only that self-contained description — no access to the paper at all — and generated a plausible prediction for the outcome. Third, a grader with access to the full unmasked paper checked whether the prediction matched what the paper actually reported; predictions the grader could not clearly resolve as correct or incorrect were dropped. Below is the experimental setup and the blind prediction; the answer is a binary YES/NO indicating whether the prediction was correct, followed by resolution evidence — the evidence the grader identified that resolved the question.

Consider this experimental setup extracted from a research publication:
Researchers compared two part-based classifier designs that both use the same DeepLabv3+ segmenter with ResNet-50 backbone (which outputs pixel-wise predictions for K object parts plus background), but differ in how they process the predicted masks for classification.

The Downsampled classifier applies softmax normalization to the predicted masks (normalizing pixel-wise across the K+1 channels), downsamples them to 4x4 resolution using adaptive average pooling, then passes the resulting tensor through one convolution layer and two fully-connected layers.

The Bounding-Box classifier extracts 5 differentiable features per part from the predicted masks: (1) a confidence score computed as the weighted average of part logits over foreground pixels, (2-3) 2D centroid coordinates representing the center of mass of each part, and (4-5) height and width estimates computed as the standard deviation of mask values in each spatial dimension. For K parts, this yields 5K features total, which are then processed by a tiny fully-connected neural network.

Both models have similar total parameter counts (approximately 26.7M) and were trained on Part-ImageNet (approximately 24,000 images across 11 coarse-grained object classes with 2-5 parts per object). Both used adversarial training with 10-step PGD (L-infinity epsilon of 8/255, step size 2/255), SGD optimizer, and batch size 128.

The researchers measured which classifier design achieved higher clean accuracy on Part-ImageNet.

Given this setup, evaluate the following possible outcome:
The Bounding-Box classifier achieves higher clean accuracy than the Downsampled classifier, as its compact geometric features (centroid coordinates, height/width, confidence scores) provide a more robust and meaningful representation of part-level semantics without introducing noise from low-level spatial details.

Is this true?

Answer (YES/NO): YES